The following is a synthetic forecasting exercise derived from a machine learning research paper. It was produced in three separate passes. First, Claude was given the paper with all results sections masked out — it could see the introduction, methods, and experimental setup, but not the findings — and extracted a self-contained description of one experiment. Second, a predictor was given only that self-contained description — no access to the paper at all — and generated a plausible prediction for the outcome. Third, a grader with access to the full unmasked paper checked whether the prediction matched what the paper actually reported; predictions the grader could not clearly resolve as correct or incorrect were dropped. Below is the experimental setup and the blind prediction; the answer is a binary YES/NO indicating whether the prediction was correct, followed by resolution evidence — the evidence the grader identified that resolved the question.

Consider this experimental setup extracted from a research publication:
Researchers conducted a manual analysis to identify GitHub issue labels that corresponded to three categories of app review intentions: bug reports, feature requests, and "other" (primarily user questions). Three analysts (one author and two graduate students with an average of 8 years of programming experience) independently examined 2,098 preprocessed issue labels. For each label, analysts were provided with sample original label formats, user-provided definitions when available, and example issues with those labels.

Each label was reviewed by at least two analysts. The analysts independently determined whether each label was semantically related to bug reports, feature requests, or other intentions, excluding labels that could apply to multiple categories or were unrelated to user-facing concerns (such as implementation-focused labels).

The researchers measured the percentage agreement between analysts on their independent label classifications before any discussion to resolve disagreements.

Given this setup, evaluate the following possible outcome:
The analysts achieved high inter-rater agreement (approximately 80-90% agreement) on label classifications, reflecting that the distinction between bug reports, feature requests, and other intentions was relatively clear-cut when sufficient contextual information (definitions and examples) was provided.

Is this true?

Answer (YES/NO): NO